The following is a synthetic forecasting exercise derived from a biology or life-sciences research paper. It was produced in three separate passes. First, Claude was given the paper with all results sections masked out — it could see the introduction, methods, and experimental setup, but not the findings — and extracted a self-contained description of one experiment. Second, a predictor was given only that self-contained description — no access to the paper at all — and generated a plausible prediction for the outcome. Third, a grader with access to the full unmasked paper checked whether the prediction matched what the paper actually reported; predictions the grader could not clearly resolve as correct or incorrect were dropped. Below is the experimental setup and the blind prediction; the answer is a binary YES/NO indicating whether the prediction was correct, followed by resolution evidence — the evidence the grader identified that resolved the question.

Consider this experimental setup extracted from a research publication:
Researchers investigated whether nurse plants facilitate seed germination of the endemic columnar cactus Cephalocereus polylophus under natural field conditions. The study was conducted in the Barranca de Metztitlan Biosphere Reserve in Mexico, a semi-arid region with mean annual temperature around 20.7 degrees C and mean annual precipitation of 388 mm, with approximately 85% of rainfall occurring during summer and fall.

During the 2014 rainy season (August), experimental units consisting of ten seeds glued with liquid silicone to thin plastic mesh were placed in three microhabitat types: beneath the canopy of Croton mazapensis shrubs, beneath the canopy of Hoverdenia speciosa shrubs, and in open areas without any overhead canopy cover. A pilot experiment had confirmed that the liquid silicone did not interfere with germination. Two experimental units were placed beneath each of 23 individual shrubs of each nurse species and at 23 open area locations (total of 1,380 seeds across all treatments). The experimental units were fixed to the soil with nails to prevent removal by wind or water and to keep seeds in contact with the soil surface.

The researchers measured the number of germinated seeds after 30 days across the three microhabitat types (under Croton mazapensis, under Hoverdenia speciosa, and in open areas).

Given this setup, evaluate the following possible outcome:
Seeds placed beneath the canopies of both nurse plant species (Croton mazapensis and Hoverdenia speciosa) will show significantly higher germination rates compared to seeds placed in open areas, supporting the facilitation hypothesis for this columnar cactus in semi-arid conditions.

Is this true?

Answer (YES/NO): NO